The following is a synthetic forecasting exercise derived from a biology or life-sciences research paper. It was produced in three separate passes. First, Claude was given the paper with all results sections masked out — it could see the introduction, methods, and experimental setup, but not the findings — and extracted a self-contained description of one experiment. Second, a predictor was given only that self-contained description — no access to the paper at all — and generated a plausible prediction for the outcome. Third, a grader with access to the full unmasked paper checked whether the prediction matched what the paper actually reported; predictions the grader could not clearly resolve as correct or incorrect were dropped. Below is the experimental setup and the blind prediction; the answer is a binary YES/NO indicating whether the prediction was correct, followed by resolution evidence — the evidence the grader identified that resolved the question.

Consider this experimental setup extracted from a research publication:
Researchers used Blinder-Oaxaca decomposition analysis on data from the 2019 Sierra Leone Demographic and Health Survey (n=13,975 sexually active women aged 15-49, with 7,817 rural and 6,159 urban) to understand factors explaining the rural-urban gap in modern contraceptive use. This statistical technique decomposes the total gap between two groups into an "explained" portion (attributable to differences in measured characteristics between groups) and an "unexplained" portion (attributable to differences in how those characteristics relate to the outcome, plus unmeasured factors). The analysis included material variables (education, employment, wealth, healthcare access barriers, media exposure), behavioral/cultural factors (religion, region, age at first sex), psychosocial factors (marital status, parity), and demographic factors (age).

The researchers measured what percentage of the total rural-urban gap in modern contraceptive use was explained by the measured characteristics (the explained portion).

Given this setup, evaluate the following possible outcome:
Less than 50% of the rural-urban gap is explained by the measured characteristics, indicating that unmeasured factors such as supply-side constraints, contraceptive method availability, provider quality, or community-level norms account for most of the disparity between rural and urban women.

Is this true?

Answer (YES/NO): NO